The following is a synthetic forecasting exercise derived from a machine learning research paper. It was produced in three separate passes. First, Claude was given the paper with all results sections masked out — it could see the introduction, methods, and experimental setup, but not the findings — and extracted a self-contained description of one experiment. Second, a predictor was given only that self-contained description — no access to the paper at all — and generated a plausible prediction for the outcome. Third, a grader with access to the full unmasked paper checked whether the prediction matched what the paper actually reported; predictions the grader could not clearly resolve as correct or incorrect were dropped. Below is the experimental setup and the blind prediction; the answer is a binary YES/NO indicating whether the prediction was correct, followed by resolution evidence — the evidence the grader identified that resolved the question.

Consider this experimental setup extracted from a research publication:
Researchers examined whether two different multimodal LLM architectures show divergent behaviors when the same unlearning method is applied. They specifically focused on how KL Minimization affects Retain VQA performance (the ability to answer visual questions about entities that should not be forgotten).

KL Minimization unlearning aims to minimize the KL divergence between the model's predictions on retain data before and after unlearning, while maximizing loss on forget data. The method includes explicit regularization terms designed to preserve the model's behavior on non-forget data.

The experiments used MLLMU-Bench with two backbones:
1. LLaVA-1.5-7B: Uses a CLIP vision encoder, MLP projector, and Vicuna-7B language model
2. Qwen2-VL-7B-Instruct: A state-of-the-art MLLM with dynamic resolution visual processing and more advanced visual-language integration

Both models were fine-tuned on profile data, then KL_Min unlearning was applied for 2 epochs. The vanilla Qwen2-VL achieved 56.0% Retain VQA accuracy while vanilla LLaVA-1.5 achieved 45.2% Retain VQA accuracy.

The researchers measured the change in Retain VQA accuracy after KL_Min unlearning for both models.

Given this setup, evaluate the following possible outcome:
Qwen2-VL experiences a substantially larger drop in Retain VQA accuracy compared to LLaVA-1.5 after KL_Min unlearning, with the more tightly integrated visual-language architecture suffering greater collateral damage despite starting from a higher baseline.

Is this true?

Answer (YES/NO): YES